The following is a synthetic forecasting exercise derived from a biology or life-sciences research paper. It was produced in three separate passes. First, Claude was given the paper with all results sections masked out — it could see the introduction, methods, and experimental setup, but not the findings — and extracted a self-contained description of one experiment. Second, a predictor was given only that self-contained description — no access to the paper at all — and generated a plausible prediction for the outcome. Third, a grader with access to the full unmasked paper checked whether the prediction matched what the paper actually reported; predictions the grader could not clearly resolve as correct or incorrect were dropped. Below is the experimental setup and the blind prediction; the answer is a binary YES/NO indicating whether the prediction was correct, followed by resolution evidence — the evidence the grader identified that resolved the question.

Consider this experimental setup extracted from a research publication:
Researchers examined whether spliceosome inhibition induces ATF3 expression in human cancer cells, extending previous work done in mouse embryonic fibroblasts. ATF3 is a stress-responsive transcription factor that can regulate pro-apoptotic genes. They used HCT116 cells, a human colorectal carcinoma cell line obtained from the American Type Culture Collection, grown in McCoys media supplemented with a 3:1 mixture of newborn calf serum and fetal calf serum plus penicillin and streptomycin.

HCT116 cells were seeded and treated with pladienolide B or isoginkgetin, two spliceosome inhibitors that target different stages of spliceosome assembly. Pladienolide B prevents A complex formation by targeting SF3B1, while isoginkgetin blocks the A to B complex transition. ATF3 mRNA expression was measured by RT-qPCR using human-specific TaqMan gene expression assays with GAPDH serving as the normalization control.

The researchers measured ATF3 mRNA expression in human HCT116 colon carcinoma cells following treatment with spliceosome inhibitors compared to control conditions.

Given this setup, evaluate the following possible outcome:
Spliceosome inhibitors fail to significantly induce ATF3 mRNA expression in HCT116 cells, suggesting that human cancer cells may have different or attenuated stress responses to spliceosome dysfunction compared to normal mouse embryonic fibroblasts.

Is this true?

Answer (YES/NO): NO